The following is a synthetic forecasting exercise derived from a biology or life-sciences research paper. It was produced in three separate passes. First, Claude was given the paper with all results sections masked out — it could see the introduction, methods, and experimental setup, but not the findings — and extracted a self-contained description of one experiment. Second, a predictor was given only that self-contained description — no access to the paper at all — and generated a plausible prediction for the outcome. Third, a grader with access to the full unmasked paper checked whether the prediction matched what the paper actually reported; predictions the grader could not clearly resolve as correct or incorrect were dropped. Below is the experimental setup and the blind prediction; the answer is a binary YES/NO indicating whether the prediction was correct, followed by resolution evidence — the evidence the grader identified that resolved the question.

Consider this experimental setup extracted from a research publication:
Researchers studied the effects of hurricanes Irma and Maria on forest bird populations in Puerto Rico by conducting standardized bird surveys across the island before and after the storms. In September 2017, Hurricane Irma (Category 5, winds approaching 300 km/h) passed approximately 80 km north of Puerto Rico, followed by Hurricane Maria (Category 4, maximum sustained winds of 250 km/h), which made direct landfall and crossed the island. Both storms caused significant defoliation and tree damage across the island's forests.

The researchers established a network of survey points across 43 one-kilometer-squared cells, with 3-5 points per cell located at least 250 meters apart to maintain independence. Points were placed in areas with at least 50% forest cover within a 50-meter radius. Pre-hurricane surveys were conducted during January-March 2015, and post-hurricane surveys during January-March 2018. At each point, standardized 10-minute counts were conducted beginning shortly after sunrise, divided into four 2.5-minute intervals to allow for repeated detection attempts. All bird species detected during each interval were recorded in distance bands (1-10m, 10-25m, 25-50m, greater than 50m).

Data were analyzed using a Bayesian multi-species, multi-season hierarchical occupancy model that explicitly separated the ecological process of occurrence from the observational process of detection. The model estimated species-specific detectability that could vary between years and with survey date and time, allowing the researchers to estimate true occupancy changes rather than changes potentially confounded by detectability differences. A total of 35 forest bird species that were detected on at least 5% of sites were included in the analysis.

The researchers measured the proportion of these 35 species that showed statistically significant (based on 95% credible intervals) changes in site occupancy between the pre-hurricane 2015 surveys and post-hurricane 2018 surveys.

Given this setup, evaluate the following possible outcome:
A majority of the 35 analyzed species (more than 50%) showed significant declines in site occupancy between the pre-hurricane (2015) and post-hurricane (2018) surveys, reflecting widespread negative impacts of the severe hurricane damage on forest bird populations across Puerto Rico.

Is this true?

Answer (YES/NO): NO